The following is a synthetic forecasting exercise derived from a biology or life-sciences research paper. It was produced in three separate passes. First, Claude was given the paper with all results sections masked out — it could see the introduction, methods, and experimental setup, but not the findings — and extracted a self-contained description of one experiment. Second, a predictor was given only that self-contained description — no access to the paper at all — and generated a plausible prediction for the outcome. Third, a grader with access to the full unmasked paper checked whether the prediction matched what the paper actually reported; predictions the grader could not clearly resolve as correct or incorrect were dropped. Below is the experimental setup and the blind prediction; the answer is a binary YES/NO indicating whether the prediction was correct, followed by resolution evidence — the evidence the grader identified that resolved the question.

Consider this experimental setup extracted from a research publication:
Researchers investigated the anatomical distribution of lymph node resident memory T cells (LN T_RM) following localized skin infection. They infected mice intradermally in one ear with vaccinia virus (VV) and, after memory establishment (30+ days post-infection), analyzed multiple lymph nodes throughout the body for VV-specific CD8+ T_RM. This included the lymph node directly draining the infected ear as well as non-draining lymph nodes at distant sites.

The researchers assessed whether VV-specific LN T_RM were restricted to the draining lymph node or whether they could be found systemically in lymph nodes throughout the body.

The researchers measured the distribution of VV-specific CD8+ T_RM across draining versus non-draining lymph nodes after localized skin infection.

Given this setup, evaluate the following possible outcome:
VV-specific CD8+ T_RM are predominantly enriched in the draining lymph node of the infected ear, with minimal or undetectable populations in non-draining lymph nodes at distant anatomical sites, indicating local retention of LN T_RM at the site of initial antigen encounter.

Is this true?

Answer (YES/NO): YES